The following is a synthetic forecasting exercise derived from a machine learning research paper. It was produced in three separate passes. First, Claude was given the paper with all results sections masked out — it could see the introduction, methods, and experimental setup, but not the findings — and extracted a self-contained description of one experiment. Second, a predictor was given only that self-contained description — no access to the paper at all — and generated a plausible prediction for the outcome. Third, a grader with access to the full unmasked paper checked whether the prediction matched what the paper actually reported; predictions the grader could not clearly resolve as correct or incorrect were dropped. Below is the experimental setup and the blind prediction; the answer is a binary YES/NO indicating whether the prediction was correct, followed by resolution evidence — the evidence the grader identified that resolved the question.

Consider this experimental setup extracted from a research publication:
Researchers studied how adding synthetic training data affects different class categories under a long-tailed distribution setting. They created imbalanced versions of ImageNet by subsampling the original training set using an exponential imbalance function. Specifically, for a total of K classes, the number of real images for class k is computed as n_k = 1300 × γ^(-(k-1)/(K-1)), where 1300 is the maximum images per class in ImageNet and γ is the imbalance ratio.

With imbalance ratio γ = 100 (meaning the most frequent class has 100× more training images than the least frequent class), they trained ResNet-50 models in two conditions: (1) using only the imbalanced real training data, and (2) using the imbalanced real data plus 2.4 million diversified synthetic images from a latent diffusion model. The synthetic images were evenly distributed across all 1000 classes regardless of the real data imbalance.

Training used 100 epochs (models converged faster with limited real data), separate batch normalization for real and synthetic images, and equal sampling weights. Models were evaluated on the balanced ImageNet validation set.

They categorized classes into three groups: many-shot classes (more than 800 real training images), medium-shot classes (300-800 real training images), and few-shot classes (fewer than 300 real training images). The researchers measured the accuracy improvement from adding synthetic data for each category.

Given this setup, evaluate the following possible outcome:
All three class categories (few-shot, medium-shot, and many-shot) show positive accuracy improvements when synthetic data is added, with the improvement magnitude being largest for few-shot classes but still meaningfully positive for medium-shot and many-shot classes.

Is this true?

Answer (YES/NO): YES